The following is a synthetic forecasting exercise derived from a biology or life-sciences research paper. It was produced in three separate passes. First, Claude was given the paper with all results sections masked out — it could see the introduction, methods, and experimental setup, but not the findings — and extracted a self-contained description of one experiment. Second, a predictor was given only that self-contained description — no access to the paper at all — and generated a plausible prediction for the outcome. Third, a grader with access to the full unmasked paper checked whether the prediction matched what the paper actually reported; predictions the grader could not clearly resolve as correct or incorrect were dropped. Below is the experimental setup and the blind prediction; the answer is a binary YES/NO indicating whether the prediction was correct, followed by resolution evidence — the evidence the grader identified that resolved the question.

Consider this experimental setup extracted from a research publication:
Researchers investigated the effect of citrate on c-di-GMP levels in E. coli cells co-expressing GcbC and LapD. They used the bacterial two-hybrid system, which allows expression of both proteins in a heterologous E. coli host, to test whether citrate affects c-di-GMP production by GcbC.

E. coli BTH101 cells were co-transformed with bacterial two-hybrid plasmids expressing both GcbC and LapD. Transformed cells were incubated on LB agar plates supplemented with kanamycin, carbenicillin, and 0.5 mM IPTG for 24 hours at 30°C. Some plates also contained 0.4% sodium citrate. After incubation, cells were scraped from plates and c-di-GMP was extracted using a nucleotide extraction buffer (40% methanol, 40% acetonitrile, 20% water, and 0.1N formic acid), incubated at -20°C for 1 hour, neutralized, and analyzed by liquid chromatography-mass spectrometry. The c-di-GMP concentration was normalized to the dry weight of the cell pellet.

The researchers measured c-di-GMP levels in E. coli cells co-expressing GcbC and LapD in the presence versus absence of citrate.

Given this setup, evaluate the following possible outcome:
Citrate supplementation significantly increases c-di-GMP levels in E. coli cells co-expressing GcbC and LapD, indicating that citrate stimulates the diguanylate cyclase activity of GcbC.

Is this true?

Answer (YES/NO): YES